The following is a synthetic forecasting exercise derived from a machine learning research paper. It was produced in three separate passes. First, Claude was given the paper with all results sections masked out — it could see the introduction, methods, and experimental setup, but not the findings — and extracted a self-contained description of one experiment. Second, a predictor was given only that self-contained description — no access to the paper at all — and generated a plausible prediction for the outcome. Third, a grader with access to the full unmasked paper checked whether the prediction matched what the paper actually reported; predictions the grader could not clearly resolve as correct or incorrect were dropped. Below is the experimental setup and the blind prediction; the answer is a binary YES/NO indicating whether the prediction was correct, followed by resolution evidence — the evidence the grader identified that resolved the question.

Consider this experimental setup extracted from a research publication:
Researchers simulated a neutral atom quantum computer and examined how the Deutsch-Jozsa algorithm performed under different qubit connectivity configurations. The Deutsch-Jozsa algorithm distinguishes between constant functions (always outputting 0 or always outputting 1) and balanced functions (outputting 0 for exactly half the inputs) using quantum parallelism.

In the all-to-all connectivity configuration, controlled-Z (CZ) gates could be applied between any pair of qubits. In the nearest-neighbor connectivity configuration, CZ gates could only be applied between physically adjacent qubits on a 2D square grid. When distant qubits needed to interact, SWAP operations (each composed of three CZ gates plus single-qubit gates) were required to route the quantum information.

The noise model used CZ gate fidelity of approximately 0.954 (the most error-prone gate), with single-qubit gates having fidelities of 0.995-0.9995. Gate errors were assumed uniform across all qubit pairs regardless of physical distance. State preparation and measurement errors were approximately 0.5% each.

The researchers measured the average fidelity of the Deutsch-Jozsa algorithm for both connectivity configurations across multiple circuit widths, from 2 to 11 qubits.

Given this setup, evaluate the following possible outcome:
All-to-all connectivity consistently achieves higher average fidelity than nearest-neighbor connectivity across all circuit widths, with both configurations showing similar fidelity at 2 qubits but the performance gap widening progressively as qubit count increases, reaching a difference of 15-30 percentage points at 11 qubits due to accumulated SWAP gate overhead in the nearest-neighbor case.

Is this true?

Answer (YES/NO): NO